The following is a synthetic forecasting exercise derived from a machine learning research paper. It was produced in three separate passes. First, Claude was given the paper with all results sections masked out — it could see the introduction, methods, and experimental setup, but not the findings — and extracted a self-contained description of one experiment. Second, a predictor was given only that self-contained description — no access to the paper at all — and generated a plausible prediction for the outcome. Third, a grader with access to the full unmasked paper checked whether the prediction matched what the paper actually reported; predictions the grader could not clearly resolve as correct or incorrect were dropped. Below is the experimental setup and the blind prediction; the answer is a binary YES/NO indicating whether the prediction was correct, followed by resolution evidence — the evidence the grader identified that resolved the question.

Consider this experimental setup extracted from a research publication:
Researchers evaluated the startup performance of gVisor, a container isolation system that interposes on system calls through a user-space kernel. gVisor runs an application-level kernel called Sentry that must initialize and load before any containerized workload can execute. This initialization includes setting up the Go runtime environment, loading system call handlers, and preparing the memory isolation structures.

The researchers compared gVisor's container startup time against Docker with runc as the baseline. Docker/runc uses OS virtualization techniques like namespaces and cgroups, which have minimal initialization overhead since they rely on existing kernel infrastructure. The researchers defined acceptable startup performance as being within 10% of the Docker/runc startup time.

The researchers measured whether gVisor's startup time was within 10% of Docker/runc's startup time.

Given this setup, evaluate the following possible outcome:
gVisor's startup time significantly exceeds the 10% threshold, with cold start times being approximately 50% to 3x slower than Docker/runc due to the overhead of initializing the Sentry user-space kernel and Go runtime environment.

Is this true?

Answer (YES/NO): YES